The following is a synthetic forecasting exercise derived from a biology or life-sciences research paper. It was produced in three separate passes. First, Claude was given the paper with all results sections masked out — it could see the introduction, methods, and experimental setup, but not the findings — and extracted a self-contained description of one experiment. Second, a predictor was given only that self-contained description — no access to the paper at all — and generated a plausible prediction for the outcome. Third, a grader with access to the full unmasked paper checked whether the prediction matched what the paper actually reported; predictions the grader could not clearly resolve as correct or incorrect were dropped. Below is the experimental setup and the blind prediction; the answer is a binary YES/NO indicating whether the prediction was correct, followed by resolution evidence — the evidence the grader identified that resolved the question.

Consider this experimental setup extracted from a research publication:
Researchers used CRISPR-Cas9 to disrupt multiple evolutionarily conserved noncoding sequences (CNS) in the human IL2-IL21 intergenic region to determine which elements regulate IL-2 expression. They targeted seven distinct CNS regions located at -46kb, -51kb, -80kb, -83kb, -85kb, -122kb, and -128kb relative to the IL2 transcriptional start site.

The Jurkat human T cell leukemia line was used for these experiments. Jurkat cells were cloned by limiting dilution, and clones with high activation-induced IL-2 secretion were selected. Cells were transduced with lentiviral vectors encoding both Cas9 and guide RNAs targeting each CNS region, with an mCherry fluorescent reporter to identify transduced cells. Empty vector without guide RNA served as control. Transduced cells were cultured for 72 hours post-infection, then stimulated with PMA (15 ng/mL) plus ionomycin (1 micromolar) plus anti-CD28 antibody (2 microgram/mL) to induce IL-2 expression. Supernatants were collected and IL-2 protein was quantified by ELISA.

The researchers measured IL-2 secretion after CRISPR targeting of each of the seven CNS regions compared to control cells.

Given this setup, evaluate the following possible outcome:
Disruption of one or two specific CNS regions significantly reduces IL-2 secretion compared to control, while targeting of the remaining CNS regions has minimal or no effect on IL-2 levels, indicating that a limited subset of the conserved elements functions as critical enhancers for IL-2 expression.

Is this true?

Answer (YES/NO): NO